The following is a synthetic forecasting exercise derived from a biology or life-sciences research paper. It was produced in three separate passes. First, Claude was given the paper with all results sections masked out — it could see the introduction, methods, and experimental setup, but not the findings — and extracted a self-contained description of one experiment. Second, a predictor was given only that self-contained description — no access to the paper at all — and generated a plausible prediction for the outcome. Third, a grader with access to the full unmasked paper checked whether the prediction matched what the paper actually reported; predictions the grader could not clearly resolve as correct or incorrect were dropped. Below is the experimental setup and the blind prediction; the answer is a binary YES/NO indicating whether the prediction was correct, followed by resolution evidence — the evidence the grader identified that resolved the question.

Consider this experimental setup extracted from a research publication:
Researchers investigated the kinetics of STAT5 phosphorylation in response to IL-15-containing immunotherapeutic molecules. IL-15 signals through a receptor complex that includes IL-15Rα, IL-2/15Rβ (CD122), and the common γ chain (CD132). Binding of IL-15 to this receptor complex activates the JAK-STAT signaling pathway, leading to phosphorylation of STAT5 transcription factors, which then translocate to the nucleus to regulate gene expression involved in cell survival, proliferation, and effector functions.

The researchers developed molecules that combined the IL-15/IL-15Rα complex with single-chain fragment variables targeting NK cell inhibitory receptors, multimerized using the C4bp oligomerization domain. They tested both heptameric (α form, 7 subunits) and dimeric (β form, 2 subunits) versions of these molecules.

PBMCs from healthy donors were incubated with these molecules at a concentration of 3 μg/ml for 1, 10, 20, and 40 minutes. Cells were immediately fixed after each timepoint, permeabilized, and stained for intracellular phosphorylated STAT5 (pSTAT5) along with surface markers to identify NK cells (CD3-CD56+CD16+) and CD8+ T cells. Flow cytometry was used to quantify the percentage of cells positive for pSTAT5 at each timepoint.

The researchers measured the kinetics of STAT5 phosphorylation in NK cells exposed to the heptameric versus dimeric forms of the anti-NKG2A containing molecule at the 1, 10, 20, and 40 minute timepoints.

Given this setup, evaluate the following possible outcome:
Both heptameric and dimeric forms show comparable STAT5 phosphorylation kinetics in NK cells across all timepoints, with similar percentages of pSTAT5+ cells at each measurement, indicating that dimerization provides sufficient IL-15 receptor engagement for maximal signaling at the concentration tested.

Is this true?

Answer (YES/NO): NO